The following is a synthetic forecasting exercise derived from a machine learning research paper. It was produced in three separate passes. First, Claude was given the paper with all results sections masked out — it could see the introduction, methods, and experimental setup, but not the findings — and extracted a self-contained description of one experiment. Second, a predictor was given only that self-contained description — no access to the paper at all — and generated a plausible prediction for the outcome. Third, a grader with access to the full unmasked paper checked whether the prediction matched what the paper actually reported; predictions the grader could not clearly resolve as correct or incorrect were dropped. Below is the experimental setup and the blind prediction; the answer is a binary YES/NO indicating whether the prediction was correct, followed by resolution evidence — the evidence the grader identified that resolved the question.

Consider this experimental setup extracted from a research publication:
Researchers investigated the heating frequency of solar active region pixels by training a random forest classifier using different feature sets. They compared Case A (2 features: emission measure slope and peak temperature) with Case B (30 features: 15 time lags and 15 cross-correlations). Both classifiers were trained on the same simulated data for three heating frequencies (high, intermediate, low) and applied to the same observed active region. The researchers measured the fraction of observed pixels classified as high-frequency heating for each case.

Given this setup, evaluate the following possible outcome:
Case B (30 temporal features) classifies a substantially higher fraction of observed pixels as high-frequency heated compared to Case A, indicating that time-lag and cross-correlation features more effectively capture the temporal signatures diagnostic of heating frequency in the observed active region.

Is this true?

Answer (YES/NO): YES